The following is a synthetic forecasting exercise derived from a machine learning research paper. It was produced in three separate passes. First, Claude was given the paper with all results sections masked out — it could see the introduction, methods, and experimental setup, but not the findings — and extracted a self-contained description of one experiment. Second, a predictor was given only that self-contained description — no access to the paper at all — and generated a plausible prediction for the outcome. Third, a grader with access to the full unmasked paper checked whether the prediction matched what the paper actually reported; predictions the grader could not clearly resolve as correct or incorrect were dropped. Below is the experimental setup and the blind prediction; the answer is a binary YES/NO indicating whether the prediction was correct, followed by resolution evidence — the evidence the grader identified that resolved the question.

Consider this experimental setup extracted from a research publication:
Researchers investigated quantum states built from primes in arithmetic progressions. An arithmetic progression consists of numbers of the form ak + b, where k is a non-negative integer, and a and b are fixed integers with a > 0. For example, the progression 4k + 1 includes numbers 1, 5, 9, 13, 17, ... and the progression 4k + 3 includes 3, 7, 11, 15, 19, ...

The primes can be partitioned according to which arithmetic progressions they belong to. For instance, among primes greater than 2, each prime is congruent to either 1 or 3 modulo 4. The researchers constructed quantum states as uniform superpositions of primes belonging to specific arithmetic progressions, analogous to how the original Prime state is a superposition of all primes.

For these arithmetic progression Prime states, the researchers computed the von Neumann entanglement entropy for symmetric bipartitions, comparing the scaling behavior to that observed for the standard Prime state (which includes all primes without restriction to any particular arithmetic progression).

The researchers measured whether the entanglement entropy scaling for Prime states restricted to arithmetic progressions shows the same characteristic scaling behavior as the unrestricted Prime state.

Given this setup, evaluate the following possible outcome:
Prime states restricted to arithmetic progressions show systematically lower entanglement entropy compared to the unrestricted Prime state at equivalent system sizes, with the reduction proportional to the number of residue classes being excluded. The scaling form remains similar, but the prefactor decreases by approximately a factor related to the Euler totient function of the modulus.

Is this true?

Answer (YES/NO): NO